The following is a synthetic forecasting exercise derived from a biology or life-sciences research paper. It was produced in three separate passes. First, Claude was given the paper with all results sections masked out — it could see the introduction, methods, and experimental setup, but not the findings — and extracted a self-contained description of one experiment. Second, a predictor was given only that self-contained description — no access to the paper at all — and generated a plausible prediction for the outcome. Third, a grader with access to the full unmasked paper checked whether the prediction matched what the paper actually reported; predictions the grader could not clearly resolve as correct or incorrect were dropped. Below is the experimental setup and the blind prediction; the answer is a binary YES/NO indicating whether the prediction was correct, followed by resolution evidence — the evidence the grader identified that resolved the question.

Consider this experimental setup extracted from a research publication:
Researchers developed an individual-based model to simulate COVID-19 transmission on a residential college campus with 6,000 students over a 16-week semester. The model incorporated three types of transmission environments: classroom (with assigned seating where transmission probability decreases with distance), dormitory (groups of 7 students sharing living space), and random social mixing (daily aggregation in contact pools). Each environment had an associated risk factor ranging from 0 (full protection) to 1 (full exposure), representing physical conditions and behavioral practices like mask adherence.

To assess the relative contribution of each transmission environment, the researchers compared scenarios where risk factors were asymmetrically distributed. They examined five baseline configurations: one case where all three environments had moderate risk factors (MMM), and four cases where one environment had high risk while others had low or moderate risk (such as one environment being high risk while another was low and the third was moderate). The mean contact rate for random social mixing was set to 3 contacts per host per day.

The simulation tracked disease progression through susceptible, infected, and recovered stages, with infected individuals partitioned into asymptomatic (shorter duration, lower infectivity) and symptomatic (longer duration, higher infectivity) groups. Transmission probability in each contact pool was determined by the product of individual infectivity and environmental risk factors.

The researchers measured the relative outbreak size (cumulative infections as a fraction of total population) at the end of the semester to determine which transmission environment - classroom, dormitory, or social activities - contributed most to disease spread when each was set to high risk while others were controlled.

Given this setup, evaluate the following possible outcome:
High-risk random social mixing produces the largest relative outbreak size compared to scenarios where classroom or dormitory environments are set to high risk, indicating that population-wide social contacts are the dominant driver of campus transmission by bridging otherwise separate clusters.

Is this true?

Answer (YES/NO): NO